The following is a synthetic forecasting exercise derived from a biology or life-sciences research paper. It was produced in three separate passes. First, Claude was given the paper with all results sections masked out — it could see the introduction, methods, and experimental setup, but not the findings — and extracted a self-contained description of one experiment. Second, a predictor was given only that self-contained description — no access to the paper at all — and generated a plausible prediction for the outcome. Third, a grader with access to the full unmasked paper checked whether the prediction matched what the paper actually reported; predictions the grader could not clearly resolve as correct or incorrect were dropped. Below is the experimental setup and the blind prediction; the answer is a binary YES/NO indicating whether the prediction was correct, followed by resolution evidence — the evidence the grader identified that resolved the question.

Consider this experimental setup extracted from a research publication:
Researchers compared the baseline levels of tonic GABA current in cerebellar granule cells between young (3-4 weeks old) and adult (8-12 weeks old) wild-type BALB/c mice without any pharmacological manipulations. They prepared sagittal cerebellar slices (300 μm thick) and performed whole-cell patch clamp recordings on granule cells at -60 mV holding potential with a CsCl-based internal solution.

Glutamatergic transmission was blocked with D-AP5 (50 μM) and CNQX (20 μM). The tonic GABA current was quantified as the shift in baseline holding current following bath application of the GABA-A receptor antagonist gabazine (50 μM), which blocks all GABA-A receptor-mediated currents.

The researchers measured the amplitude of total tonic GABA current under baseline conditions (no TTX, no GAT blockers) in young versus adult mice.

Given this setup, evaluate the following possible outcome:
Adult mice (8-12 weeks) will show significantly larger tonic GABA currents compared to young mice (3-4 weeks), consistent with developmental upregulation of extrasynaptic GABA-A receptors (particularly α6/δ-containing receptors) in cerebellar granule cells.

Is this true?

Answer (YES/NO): NO